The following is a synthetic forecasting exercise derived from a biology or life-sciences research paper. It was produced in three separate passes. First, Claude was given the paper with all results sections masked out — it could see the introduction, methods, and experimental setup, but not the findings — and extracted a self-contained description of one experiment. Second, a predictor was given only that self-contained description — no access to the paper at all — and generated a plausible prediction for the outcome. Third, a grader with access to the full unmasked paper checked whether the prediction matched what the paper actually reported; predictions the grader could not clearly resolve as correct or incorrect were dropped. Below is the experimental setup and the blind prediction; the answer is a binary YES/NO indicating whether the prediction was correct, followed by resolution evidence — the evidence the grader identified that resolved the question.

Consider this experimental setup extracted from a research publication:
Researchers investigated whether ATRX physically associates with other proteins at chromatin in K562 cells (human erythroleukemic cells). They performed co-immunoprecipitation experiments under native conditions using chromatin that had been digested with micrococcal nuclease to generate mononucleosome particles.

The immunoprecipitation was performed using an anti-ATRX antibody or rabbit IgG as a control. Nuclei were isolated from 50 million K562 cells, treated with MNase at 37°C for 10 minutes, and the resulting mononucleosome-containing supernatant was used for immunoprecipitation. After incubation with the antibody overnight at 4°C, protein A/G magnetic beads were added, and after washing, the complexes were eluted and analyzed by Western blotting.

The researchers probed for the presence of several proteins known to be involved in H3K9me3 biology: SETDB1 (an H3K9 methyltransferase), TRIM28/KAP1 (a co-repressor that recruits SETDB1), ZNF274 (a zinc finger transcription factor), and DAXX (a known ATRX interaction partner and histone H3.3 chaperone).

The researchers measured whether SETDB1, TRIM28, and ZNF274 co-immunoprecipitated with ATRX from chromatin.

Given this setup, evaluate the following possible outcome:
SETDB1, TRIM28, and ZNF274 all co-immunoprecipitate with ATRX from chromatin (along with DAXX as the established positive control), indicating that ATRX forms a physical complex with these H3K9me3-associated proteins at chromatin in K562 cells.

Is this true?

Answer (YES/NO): YES